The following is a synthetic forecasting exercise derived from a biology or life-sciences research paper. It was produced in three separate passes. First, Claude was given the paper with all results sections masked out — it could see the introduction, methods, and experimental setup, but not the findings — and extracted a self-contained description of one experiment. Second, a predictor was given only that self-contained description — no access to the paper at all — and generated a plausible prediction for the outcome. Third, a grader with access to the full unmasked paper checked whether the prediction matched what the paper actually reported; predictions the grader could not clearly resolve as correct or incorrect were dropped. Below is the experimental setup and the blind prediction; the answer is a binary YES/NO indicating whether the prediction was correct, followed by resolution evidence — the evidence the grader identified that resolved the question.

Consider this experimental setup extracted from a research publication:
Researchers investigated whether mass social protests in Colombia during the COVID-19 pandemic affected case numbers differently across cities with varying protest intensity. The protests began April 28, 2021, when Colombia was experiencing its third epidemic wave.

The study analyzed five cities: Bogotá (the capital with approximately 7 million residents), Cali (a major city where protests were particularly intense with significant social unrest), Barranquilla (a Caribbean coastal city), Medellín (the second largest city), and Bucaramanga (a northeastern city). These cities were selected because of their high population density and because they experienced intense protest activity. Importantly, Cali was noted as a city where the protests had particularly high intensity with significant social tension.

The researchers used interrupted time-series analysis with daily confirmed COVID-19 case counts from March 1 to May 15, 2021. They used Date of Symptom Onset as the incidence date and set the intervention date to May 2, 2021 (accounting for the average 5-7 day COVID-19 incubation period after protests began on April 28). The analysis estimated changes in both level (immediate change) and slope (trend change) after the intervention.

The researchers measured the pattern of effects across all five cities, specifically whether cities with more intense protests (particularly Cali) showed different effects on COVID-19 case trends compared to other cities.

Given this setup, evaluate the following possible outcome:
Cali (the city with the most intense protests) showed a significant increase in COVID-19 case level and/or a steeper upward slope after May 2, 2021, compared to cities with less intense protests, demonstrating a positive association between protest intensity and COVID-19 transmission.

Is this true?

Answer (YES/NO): YES